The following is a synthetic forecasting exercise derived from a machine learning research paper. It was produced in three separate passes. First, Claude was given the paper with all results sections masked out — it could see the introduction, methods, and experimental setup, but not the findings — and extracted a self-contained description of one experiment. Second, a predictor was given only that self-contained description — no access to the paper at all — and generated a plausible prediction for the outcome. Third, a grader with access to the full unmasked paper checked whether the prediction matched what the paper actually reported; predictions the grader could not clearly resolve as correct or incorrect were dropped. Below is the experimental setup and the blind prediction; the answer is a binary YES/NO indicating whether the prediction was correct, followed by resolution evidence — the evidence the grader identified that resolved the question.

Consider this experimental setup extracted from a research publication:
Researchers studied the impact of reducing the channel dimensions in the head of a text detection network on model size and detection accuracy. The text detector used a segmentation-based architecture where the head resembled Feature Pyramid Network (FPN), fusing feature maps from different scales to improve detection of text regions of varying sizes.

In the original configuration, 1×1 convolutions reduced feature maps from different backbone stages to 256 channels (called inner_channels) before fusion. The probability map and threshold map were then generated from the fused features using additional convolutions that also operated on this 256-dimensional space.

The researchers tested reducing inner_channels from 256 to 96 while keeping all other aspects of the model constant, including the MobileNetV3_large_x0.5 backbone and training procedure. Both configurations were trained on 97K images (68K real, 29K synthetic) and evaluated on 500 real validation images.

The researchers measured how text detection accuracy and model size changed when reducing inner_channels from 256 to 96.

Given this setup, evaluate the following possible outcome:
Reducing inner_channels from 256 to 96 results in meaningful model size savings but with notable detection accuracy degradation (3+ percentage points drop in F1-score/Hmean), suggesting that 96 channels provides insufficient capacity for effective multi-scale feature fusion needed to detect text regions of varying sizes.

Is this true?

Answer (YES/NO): NO